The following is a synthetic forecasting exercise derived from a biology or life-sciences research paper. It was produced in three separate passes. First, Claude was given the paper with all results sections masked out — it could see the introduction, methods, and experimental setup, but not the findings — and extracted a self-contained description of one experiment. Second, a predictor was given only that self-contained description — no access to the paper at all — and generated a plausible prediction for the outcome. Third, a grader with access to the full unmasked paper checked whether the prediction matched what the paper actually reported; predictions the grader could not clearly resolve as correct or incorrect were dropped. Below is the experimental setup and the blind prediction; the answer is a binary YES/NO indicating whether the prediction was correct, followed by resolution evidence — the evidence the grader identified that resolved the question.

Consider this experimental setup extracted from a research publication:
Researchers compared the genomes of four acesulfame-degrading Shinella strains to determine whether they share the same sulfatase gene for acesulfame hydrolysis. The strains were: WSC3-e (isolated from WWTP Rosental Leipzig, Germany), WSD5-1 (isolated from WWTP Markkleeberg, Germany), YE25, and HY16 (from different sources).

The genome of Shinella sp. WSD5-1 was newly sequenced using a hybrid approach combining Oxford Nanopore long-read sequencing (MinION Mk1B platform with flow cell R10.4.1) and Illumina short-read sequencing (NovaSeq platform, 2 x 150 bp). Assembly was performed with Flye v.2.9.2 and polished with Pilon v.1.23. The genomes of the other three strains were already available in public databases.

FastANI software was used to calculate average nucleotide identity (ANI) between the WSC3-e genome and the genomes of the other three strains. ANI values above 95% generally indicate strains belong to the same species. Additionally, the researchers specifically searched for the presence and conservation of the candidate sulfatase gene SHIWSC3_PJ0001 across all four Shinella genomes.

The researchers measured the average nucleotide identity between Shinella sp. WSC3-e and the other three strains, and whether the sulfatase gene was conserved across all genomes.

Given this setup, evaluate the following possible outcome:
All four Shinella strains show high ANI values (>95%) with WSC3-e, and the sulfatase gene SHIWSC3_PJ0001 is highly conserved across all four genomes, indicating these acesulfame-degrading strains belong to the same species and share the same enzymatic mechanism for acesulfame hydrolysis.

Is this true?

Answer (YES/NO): NO